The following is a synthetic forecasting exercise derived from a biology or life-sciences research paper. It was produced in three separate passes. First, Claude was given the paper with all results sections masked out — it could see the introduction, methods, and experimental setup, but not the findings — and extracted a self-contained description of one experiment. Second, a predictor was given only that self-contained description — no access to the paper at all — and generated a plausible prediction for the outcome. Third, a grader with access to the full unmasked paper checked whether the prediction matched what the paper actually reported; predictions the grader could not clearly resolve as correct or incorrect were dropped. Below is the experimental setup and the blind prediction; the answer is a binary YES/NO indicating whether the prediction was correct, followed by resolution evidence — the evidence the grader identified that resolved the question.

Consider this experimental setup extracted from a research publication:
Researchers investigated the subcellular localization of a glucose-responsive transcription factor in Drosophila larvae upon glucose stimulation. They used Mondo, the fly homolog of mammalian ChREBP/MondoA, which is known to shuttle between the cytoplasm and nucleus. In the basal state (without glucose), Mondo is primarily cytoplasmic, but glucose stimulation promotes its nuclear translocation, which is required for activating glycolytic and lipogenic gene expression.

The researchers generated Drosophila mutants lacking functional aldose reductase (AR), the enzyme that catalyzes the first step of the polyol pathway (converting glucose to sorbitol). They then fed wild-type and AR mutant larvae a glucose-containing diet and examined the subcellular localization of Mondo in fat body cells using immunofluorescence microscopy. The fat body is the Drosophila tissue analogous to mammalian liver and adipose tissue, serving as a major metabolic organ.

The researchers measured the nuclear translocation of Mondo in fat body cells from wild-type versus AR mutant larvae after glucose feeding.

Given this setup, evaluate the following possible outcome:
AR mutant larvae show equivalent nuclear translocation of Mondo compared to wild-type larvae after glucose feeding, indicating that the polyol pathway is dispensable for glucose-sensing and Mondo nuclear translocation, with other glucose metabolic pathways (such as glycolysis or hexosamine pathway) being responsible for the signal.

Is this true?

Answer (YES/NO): NO